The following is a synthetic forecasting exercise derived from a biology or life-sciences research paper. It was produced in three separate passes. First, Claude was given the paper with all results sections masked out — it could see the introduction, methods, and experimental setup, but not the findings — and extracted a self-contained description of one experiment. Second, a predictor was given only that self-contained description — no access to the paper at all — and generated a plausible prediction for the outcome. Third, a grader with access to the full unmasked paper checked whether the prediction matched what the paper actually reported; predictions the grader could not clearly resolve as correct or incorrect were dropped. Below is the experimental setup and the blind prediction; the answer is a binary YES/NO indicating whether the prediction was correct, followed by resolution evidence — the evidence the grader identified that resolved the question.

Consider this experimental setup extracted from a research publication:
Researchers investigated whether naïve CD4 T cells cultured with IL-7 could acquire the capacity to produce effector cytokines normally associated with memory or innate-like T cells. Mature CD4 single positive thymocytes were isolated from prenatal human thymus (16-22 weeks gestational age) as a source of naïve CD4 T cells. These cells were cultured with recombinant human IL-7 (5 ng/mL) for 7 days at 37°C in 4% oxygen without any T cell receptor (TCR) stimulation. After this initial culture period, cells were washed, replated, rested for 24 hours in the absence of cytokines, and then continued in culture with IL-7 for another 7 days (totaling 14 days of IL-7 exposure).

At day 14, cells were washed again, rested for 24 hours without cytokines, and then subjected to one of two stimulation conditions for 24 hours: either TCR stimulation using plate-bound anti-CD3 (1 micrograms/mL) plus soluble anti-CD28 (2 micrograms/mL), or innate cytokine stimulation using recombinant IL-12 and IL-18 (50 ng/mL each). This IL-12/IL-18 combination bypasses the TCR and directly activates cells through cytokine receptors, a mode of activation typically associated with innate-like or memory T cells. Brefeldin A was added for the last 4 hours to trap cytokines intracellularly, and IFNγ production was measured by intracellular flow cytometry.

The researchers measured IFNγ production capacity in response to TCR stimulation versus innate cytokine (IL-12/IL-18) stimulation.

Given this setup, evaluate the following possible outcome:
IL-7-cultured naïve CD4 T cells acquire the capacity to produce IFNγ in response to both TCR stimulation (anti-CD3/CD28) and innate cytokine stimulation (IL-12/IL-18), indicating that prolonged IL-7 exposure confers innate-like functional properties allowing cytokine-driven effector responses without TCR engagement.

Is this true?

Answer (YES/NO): YES